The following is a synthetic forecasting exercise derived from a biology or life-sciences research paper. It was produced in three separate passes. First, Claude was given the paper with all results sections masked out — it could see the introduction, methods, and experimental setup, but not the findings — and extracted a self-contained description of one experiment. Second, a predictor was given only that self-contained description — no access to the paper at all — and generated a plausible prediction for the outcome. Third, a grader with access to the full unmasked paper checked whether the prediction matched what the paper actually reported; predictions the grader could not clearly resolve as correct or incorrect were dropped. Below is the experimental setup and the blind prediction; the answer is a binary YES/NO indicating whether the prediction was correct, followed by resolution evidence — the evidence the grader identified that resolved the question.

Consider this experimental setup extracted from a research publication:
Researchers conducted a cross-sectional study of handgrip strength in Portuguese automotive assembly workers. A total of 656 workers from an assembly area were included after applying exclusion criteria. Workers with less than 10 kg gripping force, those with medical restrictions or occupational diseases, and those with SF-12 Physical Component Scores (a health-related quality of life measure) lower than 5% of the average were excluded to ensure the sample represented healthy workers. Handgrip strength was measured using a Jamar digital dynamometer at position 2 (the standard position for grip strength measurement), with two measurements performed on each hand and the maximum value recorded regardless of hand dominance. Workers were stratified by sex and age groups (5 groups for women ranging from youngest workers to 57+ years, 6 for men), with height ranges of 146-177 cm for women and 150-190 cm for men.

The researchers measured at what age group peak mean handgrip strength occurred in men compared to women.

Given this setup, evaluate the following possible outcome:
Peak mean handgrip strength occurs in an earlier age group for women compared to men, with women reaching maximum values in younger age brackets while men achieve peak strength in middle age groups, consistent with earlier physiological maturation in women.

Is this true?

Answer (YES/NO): NO